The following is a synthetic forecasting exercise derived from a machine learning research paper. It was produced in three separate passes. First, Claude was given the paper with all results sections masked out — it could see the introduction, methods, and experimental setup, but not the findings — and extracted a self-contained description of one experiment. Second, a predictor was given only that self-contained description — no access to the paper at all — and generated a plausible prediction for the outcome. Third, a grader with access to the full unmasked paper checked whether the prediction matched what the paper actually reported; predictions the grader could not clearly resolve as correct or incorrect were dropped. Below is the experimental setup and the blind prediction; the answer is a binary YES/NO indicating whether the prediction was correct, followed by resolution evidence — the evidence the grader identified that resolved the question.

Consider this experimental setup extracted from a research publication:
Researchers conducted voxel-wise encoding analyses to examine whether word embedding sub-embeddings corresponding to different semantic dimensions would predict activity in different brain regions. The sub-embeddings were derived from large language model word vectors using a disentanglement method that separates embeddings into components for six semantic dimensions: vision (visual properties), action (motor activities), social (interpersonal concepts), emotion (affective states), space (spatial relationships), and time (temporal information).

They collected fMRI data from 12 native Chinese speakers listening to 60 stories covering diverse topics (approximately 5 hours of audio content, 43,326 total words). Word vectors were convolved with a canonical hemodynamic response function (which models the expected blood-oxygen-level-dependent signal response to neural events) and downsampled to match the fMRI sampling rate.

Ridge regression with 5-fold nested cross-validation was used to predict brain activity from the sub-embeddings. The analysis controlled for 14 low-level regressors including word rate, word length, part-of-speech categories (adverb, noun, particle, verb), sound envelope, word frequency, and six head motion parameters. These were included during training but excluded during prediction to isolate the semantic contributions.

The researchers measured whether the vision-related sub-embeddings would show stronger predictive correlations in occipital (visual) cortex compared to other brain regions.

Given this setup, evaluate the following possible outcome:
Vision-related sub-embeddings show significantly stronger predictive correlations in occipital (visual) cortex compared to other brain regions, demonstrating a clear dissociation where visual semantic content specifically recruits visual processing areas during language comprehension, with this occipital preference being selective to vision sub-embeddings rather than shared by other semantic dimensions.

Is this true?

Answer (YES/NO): NO